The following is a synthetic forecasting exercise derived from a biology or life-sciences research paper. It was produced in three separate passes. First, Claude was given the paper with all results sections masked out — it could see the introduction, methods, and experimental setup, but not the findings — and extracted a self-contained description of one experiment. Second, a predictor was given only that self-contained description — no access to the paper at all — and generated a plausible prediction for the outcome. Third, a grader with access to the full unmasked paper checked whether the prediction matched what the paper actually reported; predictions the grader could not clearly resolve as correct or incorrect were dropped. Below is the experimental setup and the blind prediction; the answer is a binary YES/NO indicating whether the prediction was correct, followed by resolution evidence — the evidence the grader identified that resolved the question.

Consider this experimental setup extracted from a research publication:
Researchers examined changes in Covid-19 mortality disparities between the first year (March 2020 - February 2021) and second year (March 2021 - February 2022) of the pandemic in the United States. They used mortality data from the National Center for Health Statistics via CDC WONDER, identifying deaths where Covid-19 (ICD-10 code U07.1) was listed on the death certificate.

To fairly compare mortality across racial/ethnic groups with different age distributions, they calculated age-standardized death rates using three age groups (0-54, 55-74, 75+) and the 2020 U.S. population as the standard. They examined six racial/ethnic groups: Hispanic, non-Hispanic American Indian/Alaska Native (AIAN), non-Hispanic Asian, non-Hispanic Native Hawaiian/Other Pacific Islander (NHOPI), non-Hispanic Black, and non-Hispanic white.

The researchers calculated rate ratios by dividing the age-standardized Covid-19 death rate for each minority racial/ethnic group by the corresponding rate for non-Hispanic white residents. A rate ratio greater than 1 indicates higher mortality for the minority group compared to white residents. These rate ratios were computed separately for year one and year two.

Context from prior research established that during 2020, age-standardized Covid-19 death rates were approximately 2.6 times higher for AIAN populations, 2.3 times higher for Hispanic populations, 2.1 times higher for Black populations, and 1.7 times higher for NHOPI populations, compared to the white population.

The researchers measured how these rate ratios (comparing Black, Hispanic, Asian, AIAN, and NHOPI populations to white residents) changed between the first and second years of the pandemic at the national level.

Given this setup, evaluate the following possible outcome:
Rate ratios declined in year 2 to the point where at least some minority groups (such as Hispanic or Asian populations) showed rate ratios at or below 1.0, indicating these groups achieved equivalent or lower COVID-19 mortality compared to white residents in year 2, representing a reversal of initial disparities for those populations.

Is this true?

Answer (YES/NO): YES